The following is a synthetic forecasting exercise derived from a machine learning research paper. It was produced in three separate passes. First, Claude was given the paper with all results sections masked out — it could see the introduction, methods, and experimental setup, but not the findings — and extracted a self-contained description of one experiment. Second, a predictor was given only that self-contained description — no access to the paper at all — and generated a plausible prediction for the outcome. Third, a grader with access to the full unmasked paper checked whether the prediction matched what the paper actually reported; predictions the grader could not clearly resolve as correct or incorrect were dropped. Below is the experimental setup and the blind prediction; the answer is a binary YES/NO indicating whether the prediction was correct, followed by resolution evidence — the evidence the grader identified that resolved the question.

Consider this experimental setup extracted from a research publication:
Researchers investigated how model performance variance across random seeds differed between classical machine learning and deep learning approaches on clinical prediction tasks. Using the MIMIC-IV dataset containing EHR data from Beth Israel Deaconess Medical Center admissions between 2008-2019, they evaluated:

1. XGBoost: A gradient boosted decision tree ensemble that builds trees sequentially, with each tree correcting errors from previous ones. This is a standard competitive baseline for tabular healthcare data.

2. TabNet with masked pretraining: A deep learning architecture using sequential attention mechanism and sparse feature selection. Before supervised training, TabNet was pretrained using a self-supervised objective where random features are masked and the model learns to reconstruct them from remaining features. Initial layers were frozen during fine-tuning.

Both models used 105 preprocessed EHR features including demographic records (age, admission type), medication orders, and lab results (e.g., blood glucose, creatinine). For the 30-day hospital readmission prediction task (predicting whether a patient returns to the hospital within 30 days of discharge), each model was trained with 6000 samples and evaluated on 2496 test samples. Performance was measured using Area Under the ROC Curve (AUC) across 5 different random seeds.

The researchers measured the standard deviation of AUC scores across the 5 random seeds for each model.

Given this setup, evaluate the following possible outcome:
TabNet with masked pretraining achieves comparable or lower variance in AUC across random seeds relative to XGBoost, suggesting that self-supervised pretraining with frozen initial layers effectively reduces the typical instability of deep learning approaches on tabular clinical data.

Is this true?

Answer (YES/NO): NO